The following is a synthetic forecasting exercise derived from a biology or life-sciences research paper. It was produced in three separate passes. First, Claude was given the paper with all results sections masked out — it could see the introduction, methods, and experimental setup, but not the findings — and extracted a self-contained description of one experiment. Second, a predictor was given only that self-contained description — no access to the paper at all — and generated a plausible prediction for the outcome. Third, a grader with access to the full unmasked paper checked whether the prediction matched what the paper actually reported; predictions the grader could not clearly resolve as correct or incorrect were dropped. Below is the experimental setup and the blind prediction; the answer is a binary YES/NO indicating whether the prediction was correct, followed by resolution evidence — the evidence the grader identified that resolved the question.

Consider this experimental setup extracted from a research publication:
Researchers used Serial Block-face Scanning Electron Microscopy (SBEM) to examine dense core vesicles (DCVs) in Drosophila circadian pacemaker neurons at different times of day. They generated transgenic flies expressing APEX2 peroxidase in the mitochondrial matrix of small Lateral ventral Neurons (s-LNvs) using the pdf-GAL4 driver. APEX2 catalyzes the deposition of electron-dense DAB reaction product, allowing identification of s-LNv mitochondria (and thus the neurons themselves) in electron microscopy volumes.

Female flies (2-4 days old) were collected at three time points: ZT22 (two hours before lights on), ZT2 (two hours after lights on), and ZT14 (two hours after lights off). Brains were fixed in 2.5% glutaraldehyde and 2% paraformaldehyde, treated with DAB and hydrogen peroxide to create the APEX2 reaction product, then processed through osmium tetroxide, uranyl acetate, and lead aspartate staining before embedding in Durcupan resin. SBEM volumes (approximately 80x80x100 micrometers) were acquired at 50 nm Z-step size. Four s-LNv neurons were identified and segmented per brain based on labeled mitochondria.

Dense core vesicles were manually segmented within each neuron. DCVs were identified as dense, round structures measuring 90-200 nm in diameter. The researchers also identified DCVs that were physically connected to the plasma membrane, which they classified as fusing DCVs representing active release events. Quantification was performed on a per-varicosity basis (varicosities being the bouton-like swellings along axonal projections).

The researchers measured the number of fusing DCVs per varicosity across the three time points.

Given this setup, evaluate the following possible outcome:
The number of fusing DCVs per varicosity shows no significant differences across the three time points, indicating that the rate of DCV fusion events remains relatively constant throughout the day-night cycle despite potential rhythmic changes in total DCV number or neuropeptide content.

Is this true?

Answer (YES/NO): NO